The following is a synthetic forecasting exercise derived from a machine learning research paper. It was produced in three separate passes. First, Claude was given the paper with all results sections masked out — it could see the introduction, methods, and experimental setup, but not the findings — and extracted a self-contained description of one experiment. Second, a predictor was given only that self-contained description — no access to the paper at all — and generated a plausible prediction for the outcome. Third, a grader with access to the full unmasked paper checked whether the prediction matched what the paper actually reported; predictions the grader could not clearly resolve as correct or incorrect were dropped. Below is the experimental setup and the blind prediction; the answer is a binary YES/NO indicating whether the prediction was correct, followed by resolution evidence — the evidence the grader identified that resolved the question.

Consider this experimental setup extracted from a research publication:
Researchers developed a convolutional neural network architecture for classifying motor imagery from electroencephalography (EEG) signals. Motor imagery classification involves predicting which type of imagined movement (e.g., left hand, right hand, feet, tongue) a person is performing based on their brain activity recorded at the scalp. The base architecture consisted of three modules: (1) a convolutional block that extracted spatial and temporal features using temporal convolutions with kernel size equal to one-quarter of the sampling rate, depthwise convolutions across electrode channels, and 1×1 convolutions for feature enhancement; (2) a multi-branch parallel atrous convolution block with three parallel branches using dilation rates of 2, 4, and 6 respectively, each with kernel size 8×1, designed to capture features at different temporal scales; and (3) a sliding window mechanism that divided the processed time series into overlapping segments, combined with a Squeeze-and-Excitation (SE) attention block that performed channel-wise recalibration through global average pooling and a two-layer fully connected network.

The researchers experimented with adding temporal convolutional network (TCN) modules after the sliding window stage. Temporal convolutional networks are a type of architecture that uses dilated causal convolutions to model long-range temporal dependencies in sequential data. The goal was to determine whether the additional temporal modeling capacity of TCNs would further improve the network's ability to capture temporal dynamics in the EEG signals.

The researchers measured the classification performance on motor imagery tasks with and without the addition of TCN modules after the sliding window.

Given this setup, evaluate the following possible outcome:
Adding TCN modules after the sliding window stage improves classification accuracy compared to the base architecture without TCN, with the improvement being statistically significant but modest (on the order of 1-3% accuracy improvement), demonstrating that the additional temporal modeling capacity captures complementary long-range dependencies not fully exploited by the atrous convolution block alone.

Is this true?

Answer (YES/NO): NO